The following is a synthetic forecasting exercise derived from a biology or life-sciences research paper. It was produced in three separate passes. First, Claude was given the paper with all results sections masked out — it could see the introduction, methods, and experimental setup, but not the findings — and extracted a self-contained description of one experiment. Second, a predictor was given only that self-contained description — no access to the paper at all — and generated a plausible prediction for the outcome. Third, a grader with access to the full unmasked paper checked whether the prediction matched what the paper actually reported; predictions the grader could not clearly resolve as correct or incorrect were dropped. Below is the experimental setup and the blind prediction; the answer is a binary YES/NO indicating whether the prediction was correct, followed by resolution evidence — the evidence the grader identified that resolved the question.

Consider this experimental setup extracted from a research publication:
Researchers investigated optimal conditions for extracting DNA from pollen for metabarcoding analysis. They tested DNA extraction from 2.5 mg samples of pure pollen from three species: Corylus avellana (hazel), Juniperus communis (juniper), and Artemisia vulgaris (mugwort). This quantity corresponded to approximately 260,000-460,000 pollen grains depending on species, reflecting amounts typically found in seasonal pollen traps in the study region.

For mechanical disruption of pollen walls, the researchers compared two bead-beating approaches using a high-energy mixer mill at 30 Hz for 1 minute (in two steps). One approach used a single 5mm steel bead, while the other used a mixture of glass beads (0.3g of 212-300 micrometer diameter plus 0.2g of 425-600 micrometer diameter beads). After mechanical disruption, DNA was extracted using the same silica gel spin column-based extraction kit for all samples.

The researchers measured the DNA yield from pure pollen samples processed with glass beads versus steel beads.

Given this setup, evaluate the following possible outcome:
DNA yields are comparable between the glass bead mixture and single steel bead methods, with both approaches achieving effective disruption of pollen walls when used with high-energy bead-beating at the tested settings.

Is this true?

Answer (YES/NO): NO